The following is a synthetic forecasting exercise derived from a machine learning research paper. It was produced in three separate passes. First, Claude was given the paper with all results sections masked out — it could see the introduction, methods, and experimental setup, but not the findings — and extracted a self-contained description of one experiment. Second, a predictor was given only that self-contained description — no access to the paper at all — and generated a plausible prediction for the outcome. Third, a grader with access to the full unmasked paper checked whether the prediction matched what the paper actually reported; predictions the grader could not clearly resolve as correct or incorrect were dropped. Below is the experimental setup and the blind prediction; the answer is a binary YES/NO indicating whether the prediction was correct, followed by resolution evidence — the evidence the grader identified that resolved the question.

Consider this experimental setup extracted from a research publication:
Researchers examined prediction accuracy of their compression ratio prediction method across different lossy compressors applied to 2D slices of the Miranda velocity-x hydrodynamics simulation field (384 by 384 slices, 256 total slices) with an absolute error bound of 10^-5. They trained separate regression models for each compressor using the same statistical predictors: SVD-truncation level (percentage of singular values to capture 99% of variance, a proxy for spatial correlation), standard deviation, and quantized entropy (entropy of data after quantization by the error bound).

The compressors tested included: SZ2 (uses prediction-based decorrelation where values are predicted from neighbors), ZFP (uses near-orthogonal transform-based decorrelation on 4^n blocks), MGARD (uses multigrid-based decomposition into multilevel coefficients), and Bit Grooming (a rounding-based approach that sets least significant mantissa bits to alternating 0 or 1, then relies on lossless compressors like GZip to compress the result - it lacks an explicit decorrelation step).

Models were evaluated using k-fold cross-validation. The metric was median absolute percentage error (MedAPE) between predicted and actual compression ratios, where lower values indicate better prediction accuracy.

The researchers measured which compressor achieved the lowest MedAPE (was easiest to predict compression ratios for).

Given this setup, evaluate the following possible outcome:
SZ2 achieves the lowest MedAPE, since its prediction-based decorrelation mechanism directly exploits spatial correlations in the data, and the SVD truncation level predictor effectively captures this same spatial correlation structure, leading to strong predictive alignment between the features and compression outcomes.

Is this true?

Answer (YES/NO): NO